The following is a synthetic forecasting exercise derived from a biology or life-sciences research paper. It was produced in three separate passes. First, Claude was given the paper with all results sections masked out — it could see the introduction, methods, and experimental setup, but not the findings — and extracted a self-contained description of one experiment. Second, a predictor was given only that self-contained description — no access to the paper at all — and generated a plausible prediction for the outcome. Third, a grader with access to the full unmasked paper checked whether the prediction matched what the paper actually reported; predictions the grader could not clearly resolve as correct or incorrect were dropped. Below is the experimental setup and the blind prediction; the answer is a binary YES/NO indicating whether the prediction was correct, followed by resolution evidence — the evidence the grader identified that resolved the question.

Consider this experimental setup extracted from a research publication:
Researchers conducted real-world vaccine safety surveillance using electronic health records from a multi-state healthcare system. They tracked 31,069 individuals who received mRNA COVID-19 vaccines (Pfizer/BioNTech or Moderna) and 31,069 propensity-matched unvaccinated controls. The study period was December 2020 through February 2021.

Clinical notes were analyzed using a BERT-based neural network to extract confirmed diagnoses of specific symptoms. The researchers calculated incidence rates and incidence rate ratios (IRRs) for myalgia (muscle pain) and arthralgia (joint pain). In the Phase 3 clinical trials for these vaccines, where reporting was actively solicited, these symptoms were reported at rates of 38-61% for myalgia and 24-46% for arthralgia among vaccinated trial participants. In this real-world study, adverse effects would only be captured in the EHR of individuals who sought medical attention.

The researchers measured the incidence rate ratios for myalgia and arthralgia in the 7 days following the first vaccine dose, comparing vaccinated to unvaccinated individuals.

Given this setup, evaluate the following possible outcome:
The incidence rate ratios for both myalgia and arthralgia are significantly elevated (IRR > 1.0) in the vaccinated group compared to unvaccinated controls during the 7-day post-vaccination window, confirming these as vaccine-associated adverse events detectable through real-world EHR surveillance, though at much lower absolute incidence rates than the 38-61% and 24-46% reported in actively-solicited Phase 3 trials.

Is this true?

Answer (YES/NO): NO